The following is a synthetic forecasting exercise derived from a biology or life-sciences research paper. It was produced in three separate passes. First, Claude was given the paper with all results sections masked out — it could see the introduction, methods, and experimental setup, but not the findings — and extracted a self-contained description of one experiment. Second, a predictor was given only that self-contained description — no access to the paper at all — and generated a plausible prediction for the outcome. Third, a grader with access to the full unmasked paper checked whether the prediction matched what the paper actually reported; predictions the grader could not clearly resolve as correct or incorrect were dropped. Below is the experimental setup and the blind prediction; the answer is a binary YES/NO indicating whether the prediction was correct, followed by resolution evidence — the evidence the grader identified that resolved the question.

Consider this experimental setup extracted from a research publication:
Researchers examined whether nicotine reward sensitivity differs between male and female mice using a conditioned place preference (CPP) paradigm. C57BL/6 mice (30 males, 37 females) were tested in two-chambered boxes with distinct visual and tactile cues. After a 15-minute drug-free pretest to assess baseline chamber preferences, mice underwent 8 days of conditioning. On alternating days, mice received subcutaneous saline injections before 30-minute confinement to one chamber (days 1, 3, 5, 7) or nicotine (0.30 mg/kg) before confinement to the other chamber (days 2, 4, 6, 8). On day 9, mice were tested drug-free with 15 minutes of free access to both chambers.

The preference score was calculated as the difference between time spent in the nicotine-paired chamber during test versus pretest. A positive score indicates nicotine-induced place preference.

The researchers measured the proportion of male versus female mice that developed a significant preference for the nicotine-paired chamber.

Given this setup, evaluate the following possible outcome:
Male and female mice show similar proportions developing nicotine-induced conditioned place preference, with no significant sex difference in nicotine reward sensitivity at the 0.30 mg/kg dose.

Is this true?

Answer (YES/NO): NO